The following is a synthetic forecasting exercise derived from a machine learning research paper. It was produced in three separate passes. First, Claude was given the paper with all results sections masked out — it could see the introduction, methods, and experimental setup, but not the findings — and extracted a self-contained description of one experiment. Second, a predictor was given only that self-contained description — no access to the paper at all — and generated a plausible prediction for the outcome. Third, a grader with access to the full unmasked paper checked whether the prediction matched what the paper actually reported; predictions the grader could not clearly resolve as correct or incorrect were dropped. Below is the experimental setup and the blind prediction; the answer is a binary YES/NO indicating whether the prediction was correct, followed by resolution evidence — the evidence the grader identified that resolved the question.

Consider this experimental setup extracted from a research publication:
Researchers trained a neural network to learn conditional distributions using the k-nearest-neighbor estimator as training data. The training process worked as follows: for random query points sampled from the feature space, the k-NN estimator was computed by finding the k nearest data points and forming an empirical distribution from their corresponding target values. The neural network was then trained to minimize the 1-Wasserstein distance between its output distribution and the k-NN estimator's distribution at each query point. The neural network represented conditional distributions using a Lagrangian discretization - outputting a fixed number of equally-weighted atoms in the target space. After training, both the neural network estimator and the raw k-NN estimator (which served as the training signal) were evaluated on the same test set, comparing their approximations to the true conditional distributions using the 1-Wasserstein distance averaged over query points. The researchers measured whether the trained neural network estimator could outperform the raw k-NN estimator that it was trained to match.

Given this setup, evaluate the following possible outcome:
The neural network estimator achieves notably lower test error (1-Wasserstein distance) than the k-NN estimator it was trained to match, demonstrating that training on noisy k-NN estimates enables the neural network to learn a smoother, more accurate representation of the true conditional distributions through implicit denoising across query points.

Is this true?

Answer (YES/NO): YES